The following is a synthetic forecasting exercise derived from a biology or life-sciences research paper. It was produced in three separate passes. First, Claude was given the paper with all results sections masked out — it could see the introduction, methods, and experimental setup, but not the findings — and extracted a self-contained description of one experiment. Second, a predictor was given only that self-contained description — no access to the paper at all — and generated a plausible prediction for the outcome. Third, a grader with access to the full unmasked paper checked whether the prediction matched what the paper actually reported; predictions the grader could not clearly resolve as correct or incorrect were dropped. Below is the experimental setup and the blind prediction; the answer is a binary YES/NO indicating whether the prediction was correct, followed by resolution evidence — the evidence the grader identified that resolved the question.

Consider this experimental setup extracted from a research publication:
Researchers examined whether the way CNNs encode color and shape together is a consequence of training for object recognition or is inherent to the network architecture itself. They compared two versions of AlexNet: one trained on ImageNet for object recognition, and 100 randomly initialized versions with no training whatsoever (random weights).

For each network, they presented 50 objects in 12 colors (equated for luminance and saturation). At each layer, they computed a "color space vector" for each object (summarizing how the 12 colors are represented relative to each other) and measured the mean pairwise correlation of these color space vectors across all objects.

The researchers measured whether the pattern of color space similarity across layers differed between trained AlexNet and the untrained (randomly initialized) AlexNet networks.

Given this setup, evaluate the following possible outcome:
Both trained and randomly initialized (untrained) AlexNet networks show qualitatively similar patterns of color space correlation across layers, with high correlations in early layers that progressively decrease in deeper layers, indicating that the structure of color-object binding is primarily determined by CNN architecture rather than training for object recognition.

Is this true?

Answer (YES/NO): NO